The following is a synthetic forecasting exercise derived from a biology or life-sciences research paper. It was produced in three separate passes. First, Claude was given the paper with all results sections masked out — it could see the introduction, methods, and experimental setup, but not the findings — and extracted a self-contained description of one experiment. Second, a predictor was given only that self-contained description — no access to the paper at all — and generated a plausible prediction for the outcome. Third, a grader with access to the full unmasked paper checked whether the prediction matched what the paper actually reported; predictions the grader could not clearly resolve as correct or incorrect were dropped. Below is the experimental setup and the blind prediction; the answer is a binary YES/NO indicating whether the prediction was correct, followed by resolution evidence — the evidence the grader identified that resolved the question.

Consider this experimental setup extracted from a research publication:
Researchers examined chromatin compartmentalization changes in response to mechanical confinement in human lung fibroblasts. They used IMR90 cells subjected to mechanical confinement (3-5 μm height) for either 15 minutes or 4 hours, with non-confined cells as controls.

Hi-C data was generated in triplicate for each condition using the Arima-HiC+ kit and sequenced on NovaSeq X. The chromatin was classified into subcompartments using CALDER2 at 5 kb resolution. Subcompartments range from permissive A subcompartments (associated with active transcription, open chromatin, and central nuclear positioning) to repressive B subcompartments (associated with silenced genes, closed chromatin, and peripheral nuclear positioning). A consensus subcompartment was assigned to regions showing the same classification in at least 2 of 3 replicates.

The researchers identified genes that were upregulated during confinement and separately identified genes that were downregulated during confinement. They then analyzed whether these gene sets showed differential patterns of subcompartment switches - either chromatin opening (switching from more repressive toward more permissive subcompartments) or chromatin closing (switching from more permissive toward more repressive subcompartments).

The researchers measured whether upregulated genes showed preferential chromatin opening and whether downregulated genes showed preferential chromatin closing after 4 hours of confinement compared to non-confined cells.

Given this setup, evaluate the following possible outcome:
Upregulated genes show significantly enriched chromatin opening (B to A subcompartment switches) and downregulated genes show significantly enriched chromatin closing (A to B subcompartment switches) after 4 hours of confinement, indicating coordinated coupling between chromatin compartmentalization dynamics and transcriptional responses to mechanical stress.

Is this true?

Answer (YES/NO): NO